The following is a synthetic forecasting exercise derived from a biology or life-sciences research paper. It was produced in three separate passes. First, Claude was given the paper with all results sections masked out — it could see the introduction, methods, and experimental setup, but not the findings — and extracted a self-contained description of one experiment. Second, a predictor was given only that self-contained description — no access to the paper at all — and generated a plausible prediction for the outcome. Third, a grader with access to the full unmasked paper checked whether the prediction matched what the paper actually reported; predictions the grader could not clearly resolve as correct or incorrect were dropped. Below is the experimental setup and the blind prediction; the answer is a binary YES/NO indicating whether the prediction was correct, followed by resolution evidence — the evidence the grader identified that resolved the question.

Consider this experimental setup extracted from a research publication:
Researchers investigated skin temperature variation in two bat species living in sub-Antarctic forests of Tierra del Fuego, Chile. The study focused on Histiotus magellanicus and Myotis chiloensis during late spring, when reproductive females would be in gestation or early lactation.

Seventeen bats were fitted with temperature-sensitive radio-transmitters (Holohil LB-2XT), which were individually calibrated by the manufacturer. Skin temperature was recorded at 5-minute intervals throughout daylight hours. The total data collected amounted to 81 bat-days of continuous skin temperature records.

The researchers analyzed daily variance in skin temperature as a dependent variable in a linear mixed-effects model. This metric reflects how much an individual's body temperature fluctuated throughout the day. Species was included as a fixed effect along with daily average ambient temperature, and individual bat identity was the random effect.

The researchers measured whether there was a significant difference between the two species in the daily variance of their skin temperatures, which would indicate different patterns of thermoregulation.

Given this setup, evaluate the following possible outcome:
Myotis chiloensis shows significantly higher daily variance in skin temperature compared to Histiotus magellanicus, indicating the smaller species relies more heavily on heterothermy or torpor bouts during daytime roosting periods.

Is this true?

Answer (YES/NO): NO